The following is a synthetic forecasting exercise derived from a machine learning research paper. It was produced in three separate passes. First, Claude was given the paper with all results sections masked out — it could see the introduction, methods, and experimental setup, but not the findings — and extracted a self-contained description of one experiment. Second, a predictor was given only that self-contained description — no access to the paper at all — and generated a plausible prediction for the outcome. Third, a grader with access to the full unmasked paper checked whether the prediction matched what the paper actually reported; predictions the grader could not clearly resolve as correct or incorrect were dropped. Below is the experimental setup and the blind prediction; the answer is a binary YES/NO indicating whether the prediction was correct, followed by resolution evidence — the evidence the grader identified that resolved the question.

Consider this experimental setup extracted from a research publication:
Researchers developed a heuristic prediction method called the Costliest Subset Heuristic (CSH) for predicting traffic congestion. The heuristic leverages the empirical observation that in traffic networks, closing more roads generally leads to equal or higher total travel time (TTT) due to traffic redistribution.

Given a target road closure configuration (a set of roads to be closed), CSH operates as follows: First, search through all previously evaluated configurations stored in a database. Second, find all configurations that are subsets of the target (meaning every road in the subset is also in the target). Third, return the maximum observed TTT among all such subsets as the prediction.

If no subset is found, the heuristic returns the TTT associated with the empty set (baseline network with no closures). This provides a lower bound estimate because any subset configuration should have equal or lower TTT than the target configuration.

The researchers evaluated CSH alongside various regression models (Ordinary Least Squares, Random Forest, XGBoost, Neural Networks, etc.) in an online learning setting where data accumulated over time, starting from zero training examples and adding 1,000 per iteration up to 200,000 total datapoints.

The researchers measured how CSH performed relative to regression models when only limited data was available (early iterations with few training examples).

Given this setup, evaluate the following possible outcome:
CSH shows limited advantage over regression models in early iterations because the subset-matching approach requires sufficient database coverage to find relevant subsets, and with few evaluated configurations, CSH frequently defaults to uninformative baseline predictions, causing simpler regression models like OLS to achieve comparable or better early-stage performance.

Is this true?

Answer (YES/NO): NO